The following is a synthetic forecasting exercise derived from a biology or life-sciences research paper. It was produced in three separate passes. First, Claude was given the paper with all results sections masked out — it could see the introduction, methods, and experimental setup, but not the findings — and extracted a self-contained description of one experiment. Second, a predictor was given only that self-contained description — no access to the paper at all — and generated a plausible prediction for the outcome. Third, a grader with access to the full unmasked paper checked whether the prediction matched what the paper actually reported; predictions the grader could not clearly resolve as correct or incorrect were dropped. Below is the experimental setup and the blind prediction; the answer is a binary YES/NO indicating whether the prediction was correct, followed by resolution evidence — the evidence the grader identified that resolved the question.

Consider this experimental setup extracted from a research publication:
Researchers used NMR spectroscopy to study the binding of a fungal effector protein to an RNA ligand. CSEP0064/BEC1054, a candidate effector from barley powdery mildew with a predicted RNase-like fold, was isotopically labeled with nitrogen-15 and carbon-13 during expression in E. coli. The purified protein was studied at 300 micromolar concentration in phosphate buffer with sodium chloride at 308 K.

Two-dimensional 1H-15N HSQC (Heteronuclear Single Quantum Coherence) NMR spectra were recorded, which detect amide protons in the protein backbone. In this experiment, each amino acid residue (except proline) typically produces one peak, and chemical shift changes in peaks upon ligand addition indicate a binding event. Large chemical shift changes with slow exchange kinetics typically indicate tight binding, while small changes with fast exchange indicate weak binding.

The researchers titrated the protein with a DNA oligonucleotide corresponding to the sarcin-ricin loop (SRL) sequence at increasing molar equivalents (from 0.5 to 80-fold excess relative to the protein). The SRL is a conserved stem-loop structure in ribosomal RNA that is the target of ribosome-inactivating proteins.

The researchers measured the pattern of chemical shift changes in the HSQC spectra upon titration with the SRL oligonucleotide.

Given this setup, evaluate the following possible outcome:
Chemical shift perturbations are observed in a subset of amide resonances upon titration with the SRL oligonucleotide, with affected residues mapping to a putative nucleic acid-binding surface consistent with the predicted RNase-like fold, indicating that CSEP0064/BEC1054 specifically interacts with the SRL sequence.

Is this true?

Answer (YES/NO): YES